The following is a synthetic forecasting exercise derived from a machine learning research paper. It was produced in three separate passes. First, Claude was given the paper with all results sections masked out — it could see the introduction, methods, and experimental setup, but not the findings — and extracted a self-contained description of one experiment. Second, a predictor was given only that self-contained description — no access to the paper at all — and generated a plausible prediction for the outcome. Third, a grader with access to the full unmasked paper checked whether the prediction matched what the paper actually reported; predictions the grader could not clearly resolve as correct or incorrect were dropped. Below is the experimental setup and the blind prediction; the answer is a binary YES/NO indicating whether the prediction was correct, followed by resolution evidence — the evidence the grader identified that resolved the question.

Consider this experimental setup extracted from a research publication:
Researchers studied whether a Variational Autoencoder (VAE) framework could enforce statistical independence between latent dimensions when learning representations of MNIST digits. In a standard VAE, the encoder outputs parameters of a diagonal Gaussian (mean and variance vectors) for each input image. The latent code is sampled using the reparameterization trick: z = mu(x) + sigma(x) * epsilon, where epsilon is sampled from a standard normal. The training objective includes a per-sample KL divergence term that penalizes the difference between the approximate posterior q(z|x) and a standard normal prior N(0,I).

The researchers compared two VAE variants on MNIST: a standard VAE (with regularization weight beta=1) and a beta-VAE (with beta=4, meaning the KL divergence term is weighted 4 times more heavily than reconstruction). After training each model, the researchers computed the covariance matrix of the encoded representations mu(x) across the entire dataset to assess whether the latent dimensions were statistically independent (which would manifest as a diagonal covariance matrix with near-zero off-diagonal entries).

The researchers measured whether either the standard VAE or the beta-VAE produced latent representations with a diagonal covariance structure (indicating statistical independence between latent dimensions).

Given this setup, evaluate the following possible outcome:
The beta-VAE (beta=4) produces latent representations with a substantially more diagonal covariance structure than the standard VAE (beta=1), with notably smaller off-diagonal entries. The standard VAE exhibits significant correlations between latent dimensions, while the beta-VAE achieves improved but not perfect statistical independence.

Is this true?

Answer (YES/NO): NO